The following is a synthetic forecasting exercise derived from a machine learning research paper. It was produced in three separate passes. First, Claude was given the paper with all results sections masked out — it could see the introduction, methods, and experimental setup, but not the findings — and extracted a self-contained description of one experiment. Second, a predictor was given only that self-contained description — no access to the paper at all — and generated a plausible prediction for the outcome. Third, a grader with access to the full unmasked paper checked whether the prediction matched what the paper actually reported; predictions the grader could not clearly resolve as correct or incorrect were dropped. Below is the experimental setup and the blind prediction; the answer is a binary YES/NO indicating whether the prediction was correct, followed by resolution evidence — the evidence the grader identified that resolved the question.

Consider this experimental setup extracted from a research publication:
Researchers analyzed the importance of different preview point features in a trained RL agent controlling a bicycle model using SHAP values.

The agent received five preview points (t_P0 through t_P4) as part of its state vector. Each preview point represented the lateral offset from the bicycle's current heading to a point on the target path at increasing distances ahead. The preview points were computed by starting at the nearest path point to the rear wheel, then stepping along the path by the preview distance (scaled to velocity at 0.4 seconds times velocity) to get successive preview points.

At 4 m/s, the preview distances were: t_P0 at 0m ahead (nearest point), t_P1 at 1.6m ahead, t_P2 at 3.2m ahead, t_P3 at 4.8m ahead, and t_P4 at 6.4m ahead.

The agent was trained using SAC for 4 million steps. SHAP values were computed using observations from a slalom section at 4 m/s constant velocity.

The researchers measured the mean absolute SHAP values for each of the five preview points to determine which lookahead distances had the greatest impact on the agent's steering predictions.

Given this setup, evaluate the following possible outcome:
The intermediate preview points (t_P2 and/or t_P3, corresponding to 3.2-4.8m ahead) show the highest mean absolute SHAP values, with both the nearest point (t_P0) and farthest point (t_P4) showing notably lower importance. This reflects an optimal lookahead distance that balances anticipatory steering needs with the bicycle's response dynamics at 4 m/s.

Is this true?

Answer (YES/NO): YES